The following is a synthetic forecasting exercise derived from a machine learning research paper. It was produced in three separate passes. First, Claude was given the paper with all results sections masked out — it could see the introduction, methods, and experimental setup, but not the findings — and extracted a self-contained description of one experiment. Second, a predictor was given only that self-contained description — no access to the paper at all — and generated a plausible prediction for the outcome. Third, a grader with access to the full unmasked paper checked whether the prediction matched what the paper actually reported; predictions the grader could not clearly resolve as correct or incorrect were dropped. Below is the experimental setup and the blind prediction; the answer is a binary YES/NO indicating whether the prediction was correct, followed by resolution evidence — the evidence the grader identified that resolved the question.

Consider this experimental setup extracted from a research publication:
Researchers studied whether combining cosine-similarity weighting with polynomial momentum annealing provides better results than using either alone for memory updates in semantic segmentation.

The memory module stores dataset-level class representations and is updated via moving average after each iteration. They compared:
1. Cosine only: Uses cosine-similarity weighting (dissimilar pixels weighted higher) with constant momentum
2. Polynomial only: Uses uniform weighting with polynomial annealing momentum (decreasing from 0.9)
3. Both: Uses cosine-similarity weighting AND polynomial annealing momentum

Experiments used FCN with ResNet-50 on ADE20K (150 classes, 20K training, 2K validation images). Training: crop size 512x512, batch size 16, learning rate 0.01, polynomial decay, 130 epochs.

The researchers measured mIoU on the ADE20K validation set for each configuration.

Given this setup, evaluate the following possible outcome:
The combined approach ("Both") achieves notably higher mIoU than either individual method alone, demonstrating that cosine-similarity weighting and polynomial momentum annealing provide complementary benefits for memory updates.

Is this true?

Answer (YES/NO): YES